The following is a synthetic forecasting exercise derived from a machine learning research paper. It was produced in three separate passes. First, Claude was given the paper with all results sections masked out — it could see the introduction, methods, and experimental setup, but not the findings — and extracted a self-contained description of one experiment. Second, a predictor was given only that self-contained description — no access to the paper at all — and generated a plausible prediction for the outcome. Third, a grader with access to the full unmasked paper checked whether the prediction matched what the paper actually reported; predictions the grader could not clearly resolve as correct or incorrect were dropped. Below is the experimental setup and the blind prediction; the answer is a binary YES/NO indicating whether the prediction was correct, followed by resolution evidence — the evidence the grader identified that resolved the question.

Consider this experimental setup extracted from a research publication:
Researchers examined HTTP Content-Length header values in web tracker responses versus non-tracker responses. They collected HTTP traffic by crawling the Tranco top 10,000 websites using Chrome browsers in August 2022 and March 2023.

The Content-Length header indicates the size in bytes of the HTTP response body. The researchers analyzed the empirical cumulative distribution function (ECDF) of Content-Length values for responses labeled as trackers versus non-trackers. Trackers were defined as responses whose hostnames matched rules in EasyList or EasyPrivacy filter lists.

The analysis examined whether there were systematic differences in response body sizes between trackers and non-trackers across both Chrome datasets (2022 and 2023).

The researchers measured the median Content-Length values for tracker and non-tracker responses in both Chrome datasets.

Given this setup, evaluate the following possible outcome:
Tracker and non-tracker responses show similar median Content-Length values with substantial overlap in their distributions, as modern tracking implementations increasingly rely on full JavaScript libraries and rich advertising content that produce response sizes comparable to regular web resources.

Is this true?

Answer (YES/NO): NO